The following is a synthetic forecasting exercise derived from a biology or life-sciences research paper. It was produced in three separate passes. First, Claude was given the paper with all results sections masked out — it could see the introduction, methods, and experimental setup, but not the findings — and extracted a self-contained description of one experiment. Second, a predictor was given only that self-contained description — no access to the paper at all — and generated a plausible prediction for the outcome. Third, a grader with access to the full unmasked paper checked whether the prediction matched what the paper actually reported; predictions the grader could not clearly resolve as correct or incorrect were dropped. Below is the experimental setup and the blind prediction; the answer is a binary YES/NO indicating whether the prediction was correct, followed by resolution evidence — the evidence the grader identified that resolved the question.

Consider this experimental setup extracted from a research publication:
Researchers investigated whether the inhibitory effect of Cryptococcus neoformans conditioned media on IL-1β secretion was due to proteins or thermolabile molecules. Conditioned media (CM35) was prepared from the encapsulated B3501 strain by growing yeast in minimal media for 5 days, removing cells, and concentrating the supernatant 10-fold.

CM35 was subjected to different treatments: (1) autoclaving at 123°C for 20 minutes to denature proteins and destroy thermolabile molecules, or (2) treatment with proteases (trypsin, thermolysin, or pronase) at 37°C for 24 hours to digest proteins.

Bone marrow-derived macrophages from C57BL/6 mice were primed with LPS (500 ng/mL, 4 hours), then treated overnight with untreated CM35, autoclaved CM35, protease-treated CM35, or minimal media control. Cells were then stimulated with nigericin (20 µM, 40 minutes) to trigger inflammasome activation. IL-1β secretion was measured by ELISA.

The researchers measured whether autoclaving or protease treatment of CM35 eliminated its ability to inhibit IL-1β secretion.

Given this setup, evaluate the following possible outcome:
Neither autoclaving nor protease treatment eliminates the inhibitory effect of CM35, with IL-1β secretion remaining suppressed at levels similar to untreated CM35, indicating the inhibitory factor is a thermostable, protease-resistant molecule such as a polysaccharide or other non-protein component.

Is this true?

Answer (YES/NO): YES